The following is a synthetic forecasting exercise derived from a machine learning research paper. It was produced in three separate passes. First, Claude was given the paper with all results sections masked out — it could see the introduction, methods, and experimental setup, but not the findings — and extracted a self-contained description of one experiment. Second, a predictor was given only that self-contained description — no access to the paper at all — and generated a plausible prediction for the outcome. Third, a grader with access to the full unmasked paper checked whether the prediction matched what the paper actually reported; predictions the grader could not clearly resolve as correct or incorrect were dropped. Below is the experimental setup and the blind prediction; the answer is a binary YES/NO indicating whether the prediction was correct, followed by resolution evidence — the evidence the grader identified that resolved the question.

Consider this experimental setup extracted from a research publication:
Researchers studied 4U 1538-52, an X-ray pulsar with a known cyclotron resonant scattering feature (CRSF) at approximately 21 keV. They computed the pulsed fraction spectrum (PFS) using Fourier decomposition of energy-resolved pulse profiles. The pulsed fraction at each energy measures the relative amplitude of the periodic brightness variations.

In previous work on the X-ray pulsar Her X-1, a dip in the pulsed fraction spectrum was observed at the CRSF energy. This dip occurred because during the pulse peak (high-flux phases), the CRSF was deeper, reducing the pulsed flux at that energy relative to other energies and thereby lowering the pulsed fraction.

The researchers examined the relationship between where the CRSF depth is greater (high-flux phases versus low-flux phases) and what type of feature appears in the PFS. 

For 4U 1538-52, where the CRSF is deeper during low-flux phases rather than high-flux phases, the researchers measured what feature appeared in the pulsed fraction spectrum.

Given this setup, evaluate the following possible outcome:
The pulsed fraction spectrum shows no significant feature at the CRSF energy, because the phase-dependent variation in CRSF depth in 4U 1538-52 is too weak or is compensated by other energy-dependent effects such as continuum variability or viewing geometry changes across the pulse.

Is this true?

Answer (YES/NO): NO